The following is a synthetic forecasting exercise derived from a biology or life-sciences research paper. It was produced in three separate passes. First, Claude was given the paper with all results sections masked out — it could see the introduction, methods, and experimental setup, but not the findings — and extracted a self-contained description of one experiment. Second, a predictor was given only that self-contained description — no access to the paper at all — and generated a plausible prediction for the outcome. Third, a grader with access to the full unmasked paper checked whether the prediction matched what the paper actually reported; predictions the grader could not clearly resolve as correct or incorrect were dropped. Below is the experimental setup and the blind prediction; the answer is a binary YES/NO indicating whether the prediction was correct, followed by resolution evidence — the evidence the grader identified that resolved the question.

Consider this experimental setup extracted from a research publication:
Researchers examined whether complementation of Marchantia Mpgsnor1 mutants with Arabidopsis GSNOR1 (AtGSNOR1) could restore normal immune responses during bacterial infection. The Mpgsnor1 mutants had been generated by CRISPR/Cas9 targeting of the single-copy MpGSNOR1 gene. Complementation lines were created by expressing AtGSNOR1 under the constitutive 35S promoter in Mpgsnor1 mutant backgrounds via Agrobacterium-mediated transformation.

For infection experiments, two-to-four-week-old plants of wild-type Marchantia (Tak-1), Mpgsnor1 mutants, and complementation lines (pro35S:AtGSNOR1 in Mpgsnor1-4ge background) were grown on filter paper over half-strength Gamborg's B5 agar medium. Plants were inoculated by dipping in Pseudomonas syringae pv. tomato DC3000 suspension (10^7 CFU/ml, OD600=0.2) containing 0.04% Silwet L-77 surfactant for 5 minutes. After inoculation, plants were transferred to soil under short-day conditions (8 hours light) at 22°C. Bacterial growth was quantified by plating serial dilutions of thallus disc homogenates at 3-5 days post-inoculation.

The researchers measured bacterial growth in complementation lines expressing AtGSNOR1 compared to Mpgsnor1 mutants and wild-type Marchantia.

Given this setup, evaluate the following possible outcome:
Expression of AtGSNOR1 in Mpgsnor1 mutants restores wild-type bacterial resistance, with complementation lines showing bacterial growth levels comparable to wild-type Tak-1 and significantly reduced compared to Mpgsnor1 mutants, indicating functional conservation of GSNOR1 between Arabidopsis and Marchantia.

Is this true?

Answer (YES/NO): YES